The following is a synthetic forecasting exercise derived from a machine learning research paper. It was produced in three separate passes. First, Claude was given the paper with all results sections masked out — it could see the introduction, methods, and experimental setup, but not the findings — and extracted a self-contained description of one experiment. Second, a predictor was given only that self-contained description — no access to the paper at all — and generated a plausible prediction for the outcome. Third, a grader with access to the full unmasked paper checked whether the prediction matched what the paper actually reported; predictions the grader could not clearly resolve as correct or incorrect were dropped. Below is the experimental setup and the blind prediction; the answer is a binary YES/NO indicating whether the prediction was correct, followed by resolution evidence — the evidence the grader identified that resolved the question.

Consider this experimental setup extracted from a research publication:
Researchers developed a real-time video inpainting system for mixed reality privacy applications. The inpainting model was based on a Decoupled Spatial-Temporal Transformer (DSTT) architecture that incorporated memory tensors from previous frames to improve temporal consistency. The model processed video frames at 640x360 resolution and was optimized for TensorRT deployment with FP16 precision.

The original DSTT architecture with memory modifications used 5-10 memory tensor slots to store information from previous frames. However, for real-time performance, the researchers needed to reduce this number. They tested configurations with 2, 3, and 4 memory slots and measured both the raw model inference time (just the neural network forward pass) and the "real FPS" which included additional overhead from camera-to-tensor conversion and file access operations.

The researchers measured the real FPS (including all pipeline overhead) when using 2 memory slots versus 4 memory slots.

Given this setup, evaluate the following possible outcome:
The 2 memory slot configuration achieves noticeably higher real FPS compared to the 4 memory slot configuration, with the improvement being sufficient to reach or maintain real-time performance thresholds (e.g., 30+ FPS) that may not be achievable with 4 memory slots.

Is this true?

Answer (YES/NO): YES